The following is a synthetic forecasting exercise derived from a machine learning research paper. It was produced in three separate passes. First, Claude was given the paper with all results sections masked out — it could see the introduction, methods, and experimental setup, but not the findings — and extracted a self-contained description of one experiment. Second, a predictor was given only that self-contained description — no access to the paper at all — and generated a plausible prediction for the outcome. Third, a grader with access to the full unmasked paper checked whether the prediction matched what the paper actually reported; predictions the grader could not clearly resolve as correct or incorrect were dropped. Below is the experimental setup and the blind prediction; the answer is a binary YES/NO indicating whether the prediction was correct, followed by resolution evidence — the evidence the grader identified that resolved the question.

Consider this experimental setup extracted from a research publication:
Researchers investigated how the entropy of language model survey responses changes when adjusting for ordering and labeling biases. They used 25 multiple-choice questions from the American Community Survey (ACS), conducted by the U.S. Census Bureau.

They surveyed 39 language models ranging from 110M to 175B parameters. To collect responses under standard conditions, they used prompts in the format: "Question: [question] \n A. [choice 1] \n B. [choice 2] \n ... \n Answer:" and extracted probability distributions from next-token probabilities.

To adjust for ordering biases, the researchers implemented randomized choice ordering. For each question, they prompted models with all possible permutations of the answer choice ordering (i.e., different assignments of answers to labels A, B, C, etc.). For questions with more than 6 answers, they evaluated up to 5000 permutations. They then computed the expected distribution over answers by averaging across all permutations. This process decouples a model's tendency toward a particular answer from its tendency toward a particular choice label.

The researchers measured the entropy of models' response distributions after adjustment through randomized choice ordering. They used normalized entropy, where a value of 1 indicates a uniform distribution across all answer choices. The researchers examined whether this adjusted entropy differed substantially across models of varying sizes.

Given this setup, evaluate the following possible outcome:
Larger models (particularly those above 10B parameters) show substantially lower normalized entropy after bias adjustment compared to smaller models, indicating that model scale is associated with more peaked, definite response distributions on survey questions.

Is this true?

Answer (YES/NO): NO